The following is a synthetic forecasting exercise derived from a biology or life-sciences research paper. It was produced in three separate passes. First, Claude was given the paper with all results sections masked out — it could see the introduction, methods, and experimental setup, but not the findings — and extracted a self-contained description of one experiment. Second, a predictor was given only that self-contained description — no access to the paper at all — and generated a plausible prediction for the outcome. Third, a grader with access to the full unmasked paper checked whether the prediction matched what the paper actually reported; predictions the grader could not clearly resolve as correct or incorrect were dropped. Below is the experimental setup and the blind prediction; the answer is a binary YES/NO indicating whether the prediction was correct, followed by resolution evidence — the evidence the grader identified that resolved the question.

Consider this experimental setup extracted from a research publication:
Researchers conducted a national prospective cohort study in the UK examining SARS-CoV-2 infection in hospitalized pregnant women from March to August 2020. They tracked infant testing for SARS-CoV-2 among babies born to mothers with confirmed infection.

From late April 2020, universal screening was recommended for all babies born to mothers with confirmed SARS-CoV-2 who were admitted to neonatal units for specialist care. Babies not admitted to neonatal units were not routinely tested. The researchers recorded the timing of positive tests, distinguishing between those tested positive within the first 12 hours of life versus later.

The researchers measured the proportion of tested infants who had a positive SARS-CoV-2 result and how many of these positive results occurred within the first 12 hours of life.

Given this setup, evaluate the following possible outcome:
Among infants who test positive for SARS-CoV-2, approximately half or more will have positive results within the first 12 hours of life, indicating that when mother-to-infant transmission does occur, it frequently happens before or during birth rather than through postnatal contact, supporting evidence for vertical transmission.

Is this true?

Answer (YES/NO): YES